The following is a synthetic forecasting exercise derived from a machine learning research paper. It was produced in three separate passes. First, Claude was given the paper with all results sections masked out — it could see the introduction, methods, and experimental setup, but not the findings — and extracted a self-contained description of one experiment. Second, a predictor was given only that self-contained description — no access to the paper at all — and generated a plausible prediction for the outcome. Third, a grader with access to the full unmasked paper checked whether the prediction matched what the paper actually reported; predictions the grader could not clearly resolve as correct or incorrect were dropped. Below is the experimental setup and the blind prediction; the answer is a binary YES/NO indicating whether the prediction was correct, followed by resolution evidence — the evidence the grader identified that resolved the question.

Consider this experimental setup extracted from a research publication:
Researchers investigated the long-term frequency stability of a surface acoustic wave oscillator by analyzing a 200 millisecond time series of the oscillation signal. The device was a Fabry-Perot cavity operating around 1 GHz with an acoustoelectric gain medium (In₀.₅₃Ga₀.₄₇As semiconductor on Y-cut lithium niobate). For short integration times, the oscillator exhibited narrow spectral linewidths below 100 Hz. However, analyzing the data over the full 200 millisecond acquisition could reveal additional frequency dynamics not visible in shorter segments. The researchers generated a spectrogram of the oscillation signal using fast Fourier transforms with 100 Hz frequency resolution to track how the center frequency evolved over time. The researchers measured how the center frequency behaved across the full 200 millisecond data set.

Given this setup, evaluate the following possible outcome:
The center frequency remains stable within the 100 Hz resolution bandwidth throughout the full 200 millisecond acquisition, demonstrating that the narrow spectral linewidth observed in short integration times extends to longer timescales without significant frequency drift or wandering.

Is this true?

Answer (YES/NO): NO